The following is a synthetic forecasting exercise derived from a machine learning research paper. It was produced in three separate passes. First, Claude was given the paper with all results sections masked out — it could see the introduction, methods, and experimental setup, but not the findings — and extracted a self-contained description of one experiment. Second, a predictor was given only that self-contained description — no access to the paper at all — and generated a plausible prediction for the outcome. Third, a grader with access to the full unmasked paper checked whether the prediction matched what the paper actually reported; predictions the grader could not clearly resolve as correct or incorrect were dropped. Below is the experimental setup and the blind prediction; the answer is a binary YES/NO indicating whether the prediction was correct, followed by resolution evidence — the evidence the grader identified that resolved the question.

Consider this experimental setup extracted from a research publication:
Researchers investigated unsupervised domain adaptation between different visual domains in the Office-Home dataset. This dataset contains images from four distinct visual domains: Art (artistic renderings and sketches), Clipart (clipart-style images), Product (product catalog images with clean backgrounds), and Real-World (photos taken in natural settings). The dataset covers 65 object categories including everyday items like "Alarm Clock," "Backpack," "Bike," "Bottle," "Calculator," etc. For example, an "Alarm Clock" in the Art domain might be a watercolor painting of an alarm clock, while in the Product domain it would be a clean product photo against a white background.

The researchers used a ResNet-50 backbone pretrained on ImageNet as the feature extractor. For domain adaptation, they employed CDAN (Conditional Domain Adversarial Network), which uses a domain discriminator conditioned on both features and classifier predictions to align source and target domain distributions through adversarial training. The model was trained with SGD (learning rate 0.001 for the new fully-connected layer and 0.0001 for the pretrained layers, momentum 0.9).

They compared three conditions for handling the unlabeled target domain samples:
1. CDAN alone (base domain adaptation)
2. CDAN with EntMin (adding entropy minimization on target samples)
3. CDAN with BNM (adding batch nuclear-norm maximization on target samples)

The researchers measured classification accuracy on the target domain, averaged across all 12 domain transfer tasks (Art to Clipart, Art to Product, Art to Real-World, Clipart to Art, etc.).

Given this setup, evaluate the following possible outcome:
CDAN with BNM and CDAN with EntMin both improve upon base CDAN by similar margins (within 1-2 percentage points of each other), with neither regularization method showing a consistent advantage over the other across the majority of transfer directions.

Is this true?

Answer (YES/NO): NO